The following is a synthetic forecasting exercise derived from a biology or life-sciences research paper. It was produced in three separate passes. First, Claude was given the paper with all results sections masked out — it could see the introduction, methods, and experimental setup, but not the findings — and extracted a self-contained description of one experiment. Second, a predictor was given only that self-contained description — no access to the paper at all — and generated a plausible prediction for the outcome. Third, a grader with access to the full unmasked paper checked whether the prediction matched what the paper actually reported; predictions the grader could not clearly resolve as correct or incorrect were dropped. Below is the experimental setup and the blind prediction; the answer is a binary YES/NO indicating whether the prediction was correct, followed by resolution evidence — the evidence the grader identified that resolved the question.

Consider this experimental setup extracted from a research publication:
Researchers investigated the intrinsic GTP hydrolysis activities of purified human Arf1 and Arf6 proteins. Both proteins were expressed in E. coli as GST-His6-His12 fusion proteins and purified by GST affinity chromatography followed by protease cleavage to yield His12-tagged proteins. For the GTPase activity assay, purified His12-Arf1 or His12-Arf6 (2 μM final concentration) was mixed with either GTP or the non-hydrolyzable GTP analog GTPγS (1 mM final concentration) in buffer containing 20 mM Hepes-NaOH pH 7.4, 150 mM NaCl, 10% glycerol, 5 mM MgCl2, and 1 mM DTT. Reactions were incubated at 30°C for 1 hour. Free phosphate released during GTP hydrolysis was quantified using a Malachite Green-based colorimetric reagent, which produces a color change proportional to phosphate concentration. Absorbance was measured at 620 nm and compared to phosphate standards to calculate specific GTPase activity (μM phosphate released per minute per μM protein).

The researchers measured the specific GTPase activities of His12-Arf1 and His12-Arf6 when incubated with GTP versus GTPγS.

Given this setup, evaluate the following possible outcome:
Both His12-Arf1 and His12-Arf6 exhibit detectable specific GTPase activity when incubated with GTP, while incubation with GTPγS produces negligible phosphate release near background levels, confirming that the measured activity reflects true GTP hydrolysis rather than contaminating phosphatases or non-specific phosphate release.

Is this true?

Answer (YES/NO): YES